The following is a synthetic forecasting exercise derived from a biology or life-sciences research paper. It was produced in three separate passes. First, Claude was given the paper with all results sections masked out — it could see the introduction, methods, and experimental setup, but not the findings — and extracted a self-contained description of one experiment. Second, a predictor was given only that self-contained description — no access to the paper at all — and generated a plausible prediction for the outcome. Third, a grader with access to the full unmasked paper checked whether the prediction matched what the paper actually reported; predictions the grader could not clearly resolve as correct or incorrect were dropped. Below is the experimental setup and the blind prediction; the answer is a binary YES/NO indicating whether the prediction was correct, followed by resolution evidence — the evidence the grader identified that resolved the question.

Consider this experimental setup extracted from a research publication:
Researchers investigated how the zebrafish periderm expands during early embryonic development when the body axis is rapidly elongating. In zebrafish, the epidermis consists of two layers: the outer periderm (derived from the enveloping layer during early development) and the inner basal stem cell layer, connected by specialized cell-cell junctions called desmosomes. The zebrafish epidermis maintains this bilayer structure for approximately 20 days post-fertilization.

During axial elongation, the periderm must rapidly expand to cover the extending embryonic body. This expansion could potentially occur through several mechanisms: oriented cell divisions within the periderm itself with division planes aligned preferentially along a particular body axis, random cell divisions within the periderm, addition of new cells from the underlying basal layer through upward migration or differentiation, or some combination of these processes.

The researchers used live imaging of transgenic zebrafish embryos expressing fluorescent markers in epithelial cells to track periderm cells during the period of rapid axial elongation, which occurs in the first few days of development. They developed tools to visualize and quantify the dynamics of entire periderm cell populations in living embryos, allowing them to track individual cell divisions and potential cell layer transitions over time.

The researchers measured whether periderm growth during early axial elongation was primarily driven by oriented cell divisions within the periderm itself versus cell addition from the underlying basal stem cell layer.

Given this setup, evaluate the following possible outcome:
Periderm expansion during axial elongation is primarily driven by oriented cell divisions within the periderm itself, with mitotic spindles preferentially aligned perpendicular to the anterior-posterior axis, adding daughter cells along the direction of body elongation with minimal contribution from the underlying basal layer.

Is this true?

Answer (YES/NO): NO